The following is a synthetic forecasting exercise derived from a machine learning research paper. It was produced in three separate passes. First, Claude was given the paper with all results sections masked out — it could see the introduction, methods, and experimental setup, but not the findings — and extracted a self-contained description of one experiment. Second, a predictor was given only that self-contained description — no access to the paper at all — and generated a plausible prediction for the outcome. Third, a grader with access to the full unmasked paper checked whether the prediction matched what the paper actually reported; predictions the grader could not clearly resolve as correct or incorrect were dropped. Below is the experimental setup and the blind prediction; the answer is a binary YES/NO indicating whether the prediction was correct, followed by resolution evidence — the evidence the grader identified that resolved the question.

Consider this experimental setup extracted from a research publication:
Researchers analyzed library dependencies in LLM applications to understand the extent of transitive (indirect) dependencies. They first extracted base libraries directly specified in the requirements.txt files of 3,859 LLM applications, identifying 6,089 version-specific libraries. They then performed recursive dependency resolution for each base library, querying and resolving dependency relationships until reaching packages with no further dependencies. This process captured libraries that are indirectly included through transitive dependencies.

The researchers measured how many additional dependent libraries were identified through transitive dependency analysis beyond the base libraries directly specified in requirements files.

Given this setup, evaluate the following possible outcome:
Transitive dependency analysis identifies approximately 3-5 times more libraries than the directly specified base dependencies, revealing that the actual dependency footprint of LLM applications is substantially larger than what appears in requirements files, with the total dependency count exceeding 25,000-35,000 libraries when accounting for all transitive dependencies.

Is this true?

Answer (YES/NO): NO